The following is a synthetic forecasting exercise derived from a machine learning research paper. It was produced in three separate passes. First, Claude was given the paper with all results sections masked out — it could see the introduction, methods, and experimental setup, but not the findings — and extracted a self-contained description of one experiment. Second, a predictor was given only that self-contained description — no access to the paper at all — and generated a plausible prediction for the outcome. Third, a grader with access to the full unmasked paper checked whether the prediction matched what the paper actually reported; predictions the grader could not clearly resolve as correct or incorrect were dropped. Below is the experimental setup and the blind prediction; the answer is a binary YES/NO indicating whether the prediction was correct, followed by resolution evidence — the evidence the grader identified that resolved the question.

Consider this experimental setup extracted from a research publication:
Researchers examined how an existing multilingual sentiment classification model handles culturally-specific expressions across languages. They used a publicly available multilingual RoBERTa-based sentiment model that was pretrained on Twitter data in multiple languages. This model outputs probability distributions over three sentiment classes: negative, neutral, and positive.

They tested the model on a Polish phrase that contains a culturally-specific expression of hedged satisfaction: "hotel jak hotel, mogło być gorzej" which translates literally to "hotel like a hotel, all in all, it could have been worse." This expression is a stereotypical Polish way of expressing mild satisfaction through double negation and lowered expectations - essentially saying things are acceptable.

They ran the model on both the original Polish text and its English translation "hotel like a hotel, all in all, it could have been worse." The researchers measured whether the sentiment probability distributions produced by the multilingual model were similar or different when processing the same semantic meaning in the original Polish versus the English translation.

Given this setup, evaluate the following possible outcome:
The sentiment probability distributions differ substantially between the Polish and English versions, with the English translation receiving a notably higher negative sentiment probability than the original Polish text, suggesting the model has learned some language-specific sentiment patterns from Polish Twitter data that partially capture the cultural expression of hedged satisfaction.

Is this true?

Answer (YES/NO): YES